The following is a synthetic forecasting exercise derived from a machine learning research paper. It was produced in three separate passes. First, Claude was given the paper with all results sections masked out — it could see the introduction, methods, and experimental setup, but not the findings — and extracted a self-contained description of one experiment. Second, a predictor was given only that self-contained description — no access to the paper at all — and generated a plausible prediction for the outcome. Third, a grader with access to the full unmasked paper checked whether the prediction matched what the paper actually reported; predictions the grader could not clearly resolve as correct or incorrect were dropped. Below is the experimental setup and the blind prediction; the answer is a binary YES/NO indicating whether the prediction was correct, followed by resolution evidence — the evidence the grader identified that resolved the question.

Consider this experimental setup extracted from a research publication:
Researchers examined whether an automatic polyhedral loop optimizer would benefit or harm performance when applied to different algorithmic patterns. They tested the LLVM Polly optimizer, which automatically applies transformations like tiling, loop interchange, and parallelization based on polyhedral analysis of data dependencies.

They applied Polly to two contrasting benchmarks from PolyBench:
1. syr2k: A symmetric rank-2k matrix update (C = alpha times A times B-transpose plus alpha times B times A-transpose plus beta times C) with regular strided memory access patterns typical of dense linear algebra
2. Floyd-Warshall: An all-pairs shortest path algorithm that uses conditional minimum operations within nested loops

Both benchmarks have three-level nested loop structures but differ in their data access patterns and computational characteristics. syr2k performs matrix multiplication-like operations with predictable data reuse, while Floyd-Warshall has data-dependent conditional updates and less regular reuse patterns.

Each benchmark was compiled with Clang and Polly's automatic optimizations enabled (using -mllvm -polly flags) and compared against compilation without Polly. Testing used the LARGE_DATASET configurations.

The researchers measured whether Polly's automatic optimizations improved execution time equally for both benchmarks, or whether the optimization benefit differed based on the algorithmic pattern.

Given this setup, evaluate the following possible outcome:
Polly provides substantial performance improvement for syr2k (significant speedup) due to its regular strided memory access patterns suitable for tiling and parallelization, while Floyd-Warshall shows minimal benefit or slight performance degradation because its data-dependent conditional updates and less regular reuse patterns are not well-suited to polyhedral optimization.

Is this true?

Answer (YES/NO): NO